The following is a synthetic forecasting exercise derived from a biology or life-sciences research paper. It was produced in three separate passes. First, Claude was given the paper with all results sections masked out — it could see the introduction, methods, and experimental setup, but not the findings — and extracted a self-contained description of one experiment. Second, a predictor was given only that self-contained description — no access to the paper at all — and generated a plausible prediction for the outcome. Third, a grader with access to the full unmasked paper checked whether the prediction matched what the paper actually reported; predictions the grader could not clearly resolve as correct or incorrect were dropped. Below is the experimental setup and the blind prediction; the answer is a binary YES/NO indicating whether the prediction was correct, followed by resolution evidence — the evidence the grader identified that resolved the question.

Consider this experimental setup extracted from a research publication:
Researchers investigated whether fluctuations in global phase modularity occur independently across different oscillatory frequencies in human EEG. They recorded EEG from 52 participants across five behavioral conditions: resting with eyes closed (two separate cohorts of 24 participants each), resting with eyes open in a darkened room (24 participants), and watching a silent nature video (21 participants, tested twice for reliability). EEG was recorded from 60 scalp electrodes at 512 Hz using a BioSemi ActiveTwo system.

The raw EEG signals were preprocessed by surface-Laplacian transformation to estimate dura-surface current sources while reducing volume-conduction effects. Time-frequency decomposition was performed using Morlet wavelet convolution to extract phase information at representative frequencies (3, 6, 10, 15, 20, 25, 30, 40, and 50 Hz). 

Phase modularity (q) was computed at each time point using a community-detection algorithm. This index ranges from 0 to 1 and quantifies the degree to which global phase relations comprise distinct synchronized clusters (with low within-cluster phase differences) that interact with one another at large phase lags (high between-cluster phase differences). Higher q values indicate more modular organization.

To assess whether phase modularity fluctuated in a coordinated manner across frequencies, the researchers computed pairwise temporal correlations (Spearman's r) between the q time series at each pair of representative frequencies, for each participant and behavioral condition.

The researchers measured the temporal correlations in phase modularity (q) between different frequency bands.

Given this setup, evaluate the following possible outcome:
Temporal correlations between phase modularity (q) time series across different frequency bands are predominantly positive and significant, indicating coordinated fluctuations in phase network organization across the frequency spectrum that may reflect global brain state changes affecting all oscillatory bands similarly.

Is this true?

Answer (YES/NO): NO